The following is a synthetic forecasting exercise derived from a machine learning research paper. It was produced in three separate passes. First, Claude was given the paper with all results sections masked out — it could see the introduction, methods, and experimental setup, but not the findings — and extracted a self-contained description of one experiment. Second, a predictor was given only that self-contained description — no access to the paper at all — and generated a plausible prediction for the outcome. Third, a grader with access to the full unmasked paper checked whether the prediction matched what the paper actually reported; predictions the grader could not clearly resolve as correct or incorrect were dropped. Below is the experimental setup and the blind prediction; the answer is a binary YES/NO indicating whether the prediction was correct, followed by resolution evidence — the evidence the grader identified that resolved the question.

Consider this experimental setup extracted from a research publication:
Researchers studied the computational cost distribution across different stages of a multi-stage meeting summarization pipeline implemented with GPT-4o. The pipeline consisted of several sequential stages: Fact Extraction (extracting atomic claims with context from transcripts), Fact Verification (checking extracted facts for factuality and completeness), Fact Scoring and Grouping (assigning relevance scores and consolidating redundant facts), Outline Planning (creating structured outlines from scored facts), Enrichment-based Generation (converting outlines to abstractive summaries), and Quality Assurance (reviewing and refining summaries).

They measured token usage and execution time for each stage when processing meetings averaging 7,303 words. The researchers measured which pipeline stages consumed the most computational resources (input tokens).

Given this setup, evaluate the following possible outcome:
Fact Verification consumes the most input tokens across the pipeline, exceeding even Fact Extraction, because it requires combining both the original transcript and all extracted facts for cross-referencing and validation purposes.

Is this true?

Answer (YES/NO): YES